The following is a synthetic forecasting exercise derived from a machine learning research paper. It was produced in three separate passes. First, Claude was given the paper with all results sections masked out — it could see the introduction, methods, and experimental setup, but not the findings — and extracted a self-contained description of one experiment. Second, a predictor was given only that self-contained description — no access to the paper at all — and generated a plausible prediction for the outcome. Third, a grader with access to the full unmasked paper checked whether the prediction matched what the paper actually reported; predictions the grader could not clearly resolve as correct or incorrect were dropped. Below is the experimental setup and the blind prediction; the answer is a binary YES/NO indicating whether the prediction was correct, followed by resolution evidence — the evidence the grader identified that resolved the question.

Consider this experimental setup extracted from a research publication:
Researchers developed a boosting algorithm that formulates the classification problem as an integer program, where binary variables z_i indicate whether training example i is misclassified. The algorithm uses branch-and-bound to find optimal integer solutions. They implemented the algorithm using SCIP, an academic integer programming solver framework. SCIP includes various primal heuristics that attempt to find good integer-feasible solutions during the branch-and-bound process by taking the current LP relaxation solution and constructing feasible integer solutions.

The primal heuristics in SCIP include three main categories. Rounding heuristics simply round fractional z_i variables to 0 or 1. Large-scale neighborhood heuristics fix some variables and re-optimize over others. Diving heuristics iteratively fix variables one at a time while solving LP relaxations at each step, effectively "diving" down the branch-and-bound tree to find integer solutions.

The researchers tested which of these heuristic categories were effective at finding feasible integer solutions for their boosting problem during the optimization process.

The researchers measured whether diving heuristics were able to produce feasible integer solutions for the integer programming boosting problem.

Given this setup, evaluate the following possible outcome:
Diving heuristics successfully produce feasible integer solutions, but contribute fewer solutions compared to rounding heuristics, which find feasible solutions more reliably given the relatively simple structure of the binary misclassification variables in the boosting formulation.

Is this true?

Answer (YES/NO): NO